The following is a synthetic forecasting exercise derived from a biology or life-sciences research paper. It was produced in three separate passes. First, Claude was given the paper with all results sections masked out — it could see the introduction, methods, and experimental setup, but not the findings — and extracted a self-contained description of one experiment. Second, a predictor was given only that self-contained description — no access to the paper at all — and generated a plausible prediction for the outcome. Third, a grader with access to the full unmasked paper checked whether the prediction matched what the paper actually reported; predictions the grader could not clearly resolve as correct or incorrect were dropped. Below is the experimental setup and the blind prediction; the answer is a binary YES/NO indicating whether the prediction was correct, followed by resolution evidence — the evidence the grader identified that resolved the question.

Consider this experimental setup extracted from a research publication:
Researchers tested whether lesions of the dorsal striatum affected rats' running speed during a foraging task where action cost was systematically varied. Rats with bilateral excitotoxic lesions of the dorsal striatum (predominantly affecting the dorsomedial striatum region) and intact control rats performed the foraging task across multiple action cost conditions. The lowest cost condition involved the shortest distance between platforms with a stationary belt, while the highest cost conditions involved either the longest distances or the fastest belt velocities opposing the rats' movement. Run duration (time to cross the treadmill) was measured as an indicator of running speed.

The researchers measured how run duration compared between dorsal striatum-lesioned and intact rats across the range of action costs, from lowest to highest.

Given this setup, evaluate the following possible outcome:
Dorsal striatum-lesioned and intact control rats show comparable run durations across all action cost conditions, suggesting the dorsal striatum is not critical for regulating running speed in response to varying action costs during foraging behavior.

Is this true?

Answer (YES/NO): NO